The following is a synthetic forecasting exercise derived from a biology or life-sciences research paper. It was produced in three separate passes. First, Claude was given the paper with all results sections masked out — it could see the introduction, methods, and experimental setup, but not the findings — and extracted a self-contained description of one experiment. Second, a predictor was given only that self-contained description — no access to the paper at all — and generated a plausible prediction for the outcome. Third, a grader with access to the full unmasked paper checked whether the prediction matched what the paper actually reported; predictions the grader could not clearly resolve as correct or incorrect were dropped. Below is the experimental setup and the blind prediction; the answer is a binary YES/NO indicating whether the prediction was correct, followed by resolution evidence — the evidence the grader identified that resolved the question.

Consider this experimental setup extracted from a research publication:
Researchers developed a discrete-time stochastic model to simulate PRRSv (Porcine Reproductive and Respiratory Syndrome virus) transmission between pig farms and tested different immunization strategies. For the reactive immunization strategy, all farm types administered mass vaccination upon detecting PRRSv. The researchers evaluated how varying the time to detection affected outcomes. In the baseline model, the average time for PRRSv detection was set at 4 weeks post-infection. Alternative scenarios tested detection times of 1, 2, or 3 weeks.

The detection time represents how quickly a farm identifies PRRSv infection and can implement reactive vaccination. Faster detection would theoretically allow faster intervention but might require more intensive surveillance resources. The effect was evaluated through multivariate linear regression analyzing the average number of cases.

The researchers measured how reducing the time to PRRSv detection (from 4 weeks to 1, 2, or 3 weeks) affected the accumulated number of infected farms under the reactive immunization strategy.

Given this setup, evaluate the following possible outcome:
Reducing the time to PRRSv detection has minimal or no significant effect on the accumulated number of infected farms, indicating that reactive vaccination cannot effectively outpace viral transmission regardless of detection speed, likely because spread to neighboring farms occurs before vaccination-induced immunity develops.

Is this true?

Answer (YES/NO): NO